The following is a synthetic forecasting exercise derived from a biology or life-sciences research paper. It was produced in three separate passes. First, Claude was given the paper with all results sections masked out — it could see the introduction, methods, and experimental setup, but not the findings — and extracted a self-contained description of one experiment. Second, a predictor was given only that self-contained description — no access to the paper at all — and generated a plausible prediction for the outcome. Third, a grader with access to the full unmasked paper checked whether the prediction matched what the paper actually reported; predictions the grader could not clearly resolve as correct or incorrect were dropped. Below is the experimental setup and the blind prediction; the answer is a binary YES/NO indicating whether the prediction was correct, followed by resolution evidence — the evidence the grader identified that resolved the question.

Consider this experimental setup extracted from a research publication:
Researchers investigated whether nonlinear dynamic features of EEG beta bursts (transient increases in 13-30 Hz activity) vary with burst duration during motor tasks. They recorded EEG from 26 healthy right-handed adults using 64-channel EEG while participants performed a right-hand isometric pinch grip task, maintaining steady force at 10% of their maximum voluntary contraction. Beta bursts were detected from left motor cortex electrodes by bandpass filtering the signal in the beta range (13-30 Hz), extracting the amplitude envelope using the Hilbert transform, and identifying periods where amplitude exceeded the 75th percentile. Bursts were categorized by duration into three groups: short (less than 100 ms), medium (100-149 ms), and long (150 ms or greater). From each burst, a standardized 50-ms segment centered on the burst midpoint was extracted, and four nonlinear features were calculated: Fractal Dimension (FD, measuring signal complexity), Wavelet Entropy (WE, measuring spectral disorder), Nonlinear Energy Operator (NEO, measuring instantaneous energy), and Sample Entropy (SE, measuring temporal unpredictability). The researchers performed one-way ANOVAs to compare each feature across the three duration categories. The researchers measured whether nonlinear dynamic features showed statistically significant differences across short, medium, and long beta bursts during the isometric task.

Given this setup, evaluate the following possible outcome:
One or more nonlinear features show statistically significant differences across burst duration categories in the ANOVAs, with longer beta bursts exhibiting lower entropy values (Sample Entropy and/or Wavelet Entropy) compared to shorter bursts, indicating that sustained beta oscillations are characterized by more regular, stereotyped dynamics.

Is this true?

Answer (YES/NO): NO